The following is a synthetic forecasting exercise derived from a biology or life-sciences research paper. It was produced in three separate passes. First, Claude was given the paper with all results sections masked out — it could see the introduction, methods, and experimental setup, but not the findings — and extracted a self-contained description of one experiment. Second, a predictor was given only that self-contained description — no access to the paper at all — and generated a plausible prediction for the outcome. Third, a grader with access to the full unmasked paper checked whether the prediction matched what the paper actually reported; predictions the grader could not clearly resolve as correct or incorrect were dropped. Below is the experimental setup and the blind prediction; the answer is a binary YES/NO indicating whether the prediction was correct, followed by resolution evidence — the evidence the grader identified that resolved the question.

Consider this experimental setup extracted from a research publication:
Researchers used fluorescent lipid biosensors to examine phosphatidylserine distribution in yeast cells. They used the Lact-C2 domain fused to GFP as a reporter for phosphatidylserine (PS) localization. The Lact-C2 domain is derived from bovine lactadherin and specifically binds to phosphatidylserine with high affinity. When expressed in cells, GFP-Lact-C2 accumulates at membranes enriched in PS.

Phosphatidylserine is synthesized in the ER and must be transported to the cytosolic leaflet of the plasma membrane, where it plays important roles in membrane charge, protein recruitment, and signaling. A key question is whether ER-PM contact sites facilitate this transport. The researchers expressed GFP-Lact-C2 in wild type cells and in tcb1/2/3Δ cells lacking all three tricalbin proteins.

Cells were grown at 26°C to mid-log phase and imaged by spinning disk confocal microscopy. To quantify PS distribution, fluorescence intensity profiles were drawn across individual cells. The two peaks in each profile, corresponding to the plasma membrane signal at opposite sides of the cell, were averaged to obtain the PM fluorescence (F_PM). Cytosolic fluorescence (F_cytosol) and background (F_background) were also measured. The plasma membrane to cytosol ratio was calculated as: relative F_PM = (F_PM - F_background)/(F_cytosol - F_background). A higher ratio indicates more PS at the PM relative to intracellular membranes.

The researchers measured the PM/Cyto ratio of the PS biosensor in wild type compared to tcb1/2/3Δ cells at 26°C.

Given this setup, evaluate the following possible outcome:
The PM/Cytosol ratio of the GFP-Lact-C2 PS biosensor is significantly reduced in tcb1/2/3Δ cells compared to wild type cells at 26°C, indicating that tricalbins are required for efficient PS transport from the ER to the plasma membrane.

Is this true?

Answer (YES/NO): NO